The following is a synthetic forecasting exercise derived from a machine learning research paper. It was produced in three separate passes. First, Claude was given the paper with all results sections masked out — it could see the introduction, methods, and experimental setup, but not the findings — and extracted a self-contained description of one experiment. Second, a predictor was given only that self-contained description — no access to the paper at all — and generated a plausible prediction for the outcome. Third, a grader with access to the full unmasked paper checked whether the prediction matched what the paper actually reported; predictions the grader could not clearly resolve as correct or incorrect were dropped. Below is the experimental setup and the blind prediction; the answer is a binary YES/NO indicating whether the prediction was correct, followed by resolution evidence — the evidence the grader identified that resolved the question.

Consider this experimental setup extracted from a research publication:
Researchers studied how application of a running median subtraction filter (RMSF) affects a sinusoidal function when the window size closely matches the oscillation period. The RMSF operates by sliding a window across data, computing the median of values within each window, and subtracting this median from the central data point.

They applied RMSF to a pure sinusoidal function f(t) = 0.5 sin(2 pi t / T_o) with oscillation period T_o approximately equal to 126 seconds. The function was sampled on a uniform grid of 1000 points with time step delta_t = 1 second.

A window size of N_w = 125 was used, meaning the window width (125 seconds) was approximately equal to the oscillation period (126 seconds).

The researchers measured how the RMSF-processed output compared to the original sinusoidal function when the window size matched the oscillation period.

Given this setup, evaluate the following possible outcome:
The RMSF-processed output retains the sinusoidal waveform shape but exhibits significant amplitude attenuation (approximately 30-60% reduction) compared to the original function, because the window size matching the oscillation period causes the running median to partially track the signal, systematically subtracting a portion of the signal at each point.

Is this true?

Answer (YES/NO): NO